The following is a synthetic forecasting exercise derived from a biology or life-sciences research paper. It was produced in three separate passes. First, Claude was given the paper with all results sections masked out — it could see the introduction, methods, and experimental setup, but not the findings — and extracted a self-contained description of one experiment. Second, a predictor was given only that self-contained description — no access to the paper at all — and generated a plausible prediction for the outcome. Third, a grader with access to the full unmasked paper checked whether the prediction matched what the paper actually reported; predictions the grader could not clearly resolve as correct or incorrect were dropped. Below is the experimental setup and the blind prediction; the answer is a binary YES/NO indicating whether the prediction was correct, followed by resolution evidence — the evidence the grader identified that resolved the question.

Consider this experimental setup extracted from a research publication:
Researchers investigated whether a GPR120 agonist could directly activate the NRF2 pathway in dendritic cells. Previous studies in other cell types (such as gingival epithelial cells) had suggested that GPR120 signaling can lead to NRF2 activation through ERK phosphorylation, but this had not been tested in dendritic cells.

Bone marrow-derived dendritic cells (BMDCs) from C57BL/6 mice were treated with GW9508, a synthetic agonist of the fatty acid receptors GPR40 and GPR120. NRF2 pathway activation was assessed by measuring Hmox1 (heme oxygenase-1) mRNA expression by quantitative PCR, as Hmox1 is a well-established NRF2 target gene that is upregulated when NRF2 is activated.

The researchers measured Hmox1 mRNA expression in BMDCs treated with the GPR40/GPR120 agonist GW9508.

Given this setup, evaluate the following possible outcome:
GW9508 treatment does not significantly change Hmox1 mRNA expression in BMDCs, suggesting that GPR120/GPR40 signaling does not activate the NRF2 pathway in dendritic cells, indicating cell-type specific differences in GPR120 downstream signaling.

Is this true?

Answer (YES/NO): YES